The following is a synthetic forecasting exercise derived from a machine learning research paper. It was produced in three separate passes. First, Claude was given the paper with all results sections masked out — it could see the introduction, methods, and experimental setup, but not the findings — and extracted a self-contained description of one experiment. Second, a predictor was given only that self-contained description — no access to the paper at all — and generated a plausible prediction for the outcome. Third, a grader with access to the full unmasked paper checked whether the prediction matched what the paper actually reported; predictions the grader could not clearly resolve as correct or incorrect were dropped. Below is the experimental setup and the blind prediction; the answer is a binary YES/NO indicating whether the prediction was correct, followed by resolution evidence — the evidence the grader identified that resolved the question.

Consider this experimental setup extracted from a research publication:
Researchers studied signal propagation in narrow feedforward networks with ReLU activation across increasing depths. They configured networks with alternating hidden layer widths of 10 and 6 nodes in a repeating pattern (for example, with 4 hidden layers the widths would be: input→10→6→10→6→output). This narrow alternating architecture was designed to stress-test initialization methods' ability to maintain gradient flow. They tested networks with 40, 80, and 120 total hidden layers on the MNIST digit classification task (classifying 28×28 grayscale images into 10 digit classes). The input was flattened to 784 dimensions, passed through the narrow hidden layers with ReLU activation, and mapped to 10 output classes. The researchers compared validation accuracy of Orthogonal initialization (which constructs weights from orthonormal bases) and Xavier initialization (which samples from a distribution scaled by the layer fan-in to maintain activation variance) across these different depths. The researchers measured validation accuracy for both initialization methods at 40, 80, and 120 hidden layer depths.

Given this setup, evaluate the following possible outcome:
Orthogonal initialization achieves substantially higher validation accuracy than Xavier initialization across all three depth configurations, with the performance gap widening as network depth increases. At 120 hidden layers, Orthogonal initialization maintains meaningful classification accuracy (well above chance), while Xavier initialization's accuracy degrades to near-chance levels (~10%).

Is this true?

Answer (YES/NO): NO